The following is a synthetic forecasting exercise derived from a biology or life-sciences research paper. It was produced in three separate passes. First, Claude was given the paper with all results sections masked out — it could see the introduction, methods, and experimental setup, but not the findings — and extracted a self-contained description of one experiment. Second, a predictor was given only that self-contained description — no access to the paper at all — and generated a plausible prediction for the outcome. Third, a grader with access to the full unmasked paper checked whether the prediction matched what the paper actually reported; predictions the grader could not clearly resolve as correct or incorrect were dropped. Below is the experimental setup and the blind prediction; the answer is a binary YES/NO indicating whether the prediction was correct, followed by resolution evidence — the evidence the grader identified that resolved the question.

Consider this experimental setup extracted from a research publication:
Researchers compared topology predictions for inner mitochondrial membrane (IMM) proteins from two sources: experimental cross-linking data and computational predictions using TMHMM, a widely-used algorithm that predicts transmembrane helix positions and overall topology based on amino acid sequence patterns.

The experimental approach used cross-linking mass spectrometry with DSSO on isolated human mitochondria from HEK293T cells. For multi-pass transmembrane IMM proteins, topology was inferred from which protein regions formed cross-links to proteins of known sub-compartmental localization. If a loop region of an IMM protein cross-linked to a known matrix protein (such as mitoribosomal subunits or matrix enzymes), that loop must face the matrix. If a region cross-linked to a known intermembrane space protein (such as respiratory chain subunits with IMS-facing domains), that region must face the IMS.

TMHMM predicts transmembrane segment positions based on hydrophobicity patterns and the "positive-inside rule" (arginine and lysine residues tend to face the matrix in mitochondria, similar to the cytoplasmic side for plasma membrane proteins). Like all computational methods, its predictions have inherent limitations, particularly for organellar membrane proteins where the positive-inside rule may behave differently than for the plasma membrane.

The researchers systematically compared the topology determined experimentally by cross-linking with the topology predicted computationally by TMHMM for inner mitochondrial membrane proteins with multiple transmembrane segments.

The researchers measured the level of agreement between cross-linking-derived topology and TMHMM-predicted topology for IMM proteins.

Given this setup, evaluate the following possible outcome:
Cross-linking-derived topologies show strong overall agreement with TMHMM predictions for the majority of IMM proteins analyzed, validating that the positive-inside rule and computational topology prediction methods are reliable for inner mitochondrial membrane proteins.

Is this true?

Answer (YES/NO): NO